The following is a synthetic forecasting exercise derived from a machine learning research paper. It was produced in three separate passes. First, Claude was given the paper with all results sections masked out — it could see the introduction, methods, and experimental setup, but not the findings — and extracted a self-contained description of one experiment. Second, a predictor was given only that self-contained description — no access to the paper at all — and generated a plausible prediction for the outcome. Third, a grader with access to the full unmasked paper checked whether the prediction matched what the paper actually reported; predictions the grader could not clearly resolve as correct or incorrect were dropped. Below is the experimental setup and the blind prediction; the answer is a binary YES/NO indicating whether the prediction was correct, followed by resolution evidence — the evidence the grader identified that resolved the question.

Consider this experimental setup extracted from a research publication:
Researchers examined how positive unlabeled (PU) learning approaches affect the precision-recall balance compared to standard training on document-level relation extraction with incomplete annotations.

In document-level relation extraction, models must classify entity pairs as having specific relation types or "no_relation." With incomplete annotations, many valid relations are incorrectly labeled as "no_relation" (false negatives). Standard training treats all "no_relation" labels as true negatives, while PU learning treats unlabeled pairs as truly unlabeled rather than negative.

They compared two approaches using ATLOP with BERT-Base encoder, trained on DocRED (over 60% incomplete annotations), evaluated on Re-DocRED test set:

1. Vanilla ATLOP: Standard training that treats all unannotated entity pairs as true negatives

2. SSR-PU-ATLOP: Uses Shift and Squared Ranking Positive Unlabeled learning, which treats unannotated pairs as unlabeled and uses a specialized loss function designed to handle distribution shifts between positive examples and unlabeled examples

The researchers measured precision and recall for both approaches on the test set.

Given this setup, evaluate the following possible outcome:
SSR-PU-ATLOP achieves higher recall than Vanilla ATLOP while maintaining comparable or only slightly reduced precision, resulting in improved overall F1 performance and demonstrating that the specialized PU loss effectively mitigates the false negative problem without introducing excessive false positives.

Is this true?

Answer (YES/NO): NO